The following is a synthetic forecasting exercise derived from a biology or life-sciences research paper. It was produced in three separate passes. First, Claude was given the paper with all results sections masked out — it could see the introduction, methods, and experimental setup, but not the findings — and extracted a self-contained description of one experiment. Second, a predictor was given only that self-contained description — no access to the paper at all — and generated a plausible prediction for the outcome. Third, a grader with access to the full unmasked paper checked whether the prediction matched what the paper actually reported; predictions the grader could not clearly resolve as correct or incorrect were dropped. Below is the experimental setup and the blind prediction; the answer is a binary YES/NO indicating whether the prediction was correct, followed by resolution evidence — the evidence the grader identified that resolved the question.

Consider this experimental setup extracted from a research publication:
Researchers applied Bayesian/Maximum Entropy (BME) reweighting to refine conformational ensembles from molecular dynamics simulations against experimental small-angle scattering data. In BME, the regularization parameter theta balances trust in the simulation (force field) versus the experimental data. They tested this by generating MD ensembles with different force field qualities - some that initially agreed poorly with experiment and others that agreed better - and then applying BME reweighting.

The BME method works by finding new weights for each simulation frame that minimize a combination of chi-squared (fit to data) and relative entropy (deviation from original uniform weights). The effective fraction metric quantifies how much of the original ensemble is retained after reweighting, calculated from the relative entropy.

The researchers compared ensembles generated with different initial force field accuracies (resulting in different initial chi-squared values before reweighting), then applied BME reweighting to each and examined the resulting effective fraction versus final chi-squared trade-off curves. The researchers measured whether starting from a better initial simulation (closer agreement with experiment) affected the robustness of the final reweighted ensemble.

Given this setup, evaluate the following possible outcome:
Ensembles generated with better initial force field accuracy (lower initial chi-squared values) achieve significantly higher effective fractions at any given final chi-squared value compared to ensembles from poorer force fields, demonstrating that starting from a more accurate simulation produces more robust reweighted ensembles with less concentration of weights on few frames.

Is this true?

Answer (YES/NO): YES